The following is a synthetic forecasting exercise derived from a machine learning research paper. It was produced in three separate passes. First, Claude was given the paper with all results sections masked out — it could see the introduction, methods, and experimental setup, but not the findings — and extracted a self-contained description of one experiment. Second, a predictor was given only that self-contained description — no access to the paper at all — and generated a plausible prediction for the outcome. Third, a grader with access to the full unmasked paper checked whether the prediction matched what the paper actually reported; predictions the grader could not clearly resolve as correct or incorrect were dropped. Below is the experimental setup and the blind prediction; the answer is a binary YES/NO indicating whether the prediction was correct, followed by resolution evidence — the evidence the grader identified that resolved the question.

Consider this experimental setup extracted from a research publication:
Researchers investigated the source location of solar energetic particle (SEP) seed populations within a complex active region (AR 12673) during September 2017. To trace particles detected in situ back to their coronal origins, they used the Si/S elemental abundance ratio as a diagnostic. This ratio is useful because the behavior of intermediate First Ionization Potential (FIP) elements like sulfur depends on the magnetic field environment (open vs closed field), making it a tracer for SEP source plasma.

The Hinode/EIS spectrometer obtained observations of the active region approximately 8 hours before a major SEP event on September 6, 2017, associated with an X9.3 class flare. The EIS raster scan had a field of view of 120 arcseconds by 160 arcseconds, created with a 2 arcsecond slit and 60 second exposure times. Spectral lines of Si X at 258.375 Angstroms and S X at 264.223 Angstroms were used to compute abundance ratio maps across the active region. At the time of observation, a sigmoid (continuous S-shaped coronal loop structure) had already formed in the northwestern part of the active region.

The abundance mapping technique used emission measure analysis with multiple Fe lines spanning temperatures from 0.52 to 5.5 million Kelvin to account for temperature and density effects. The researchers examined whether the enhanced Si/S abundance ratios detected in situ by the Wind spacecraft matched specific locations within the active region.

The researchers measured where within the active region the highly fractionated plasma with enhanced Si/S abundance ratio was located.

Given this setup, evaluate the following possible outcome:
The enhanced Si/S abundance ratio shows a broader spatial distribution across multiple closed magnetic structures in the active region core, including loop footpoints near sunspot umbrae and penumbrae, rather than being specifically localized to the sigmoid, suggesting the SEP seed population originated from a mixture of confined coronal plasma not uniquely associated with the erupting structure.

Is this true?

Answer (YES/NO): NO